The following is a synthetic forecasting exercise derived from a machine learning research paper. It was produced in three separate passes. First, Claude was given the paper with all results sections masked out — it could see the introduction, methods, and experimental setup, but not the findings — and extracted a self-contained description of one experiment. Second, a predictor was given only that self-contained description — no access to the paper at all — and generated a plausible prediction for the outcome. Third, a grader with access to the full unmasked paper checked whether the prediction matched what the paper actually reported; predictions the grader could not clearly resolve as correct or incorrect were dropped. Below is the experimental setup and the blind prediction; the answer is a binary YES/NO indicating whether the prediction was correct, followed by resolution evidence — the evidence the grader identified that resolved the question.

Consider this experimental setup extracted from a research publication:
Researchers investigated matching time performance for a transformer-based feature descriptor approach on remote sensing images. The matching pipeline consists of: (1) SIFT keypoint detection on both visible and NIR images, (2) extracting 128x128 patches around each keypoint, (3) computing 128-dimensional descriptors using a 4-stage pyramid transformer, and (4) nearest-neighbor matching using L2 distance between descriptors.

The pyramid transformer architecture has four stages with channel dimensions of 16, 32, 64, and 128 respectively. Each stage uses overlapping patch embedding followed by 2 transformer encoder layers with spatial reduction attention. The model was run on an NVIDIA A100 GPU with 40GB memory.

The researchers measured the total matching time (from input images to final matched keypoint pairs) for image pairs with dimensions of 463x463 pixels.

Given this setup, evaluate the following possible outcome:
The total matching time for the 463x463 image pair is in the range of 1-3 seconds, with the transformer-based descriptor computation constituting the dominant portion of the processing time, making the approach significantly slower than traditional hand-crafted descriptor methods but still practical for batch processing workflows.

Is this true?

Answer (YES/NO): YES